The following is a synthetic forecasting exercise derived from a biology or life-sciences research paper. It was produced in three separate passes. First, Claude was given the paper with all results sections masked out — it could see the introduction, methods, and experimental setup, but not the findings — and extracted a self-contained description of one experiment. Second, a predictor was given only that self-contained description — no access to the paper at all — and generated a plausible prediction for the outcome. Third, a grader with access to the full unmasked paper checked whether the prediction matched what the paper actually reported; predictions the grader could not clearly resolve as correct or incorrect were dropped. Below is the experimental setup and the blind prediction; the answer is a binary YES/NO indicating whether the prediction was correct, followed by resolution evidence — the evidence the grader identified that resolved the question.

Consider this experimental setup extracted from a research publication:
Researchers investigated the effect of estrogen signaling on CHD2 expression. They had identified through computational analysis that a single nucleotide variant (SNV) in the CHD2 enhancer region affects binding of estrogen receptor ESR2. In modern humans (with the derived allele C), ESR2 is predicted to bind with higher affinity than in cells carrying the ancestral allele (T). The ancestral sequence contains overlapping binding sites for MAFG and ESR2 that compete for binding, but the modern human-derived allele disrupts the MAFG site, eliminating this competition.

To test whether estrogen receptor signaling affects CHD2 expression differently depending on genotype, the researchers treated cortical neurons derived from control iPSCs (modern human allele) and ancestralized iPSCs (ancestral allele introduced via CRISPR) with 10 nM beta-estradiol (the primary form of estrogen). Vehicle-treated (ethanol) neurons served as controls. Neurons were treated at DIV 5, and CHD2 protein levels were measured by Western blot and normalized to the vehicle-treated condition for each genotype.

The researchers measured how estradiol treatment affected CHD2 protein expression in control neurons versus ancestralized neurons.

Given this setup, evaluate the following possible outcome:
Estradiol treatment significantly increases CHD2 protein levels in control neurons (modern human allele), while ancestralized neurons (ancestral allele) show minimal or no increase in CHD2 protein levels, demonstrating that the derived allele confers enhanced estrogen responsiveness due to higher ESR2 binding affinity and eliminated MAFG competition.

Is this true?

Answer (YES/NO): NO